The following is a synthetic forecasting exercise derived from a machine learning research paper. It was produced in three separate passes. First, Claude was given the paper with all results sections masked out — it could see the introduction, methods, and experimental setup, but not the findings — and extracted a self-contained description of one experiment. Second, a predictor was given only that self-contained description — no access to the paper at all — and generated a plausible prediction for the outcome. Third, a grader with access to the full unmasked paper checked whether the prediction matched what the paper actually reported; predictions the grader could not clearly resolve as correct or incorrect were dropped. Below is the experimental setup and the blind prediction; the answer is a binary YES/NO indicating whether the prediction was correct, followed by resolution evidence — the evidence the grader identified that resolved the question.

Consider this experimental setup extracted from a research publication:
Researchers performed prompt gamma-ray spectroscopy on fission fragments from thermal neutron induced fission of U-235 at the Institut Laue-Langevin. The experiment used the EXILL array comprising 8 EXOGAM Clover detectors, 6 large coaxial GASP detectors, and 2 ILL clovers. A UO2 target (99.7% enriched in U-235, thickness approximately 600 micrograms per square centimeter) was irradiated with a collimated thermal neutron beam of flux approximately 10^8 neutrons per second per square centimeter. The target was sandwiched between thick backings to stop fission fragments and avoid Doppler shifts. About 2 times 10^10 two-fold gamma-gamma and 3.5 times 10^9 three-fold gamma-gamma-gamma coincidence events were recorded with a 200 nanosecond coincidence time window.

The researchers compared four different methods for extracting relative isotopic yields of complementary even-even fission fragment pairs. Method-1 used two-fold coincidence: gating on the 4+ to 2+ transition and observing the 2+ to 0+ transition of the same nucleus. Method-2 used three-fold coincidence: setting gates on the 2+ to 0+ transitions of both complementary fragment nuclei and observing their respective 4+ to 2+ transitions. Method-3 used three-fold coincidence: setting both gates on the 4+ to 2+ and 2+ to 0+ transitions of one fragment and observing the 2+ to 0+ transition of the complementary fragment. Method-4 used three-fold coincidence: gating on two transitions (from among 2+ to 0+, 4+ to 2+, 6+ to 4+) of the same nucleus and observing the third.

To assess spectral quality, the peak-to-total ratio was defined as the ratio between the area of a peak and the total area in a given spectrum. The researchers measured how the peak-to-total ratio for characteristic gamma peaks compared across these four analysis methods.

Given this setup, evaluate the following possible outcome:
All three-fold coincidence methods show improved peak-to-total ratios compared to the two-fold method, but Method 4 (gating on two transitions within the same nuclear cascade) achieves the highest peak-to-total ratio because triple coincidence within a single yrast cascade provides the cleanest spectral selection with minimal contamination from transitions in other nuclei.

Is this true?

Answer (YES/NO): NO